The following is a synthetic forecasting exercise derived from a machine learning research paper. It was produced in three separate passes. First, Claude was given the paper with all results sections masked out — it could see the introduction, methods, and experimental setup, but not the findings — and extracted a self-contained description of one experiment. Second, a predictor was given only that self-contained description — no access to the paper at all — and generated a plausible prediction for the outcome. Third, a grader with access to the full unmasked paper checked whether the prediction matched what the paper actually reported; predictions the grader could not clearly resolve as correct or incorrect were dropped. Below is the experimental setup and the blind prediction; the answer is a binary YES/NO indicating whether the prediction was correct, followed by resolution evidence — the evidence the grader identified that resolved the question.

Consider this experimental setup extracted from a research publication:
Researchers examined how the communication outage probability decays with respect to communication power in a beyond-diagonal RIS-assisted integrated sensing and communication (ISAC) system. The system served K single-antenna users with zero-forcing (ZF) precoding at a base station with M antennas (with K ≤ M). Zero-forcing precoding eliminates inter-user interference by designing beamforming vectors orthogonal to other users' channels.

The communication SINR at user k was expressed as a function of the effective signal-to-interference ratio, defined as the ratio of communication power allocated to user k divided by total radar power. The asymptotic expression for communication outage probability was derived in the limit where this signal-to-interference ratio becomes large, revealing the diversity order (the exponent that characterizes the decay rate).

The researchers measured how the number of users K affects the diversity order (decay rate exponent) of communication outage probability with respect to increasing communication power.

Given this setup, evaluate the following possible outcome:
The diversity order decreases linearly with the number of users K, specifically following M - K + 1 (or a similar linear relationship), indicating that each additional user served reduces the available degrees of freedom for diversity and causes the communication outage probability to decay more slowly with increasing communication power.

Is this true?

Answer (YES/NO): NO